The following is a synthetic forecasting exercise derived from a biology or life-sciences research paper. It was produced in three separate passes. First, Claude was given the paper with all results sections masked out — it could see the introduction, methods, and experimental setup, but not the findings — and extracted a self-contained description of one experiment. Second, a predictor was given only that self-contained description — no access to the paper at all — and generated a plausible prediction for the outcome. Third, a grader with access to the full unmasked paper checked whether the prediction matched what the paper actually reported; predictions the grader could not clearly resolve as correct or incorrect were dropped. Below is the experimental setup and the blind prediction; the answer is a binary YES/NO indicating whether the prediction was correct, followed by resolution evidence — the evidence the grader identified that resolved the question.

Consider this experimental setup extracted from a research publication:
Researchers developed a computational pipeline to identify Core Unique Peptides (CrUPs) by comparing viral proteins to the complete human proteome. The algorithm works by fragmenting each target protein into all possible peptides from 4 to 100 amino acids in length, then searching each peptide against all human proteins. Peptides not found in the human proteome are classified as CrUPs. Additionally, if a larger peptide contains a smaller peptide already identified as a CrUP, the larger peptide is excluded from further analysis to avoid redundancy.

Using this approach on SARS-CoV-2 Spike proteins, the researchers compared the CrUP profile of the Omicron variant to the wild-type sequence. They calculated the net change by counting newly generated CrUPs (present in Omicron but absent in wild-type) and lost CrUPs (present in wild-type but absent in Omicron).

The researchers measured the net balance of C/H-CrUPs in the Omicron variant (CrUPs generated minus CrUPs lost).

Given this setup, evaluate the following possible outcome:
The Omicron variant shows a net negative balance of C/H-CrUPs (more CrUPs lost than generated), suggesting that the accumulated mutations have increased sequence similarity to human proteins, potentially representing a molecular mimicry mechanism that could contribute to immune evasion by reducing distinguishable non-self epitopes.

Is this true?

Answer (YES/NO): NO